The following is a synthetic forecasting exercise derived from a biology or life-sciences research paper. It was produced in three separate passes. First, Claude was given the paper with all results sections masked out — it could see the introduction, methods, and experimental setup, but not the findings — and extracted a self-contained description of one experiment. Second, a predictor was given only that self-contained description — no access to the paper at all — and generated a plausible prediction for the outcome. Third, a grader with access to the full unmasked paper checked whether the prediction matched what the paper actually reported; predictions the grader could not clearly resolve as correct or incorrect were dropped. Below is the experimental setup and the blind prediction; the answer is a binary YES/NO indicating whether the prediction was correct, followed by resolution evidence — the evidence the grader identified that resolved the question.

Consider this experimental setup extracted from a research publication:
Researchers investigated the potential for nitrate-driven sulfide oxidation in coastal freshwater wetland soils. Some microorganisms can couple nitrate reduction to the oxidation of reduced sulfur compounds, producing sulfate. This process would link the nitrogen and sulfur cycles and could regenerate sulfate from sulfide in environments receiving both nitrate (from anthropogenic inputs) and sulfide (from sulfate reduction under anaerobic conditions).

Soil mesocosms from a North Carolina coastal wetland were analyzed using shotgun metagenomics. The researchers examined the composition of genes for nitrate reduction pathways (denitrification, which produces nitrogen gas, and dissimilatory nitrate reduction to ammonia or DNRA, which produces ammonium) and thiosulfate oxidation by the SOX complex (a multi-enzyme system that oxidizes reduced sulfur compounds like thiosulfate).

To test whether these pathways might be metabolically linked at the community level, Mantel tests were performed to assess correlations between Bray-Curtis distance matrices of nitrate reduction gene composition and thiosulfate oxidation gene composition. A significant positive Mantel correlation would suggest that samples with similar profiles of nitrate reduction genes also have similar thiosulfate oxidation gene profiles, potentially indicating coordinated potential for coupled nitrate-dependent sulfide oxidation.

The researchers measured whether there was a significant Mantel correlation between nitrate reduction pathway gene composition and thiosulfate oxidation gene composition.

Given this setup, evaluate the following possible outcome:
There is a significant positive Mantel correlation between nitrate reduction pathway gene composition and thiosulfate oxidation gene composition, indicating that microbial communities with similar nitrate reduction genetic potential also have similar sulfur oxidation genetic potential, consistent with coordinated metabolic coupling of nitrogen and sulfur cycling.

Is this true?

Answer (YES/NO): NO